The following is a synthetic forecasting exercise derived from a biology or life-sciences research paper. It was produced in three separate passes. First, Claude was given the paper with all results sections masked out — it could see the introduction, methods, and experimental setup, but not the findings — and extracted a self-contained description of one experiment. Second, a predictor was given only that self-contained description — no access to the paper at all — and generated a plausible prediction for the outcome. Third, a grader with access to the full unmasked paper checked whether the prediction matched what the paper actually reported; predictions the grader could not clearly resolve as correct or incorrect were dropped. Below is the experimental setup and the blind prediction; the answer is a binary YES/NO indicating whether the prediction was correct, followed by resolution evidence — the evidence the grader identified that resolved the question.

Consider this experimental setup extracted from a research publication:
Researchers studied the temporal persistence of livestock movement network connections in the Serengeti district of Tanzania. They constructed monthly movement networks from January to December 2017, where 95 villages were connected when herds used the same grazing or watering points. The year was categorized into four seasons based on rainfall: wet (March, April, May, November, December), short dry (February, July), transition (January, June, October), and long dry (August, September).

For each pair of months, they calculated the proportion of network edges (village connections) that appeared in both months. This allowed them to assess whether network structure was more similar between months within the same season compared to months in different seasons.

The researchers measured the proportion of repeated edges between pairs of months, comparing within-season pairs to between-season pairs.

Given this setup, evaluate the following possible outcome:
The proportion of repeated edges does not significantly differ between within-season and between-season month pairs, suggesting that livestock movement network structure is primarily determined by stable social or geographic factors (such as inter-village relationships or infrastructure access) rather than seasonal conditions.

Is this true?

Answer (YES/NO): NO